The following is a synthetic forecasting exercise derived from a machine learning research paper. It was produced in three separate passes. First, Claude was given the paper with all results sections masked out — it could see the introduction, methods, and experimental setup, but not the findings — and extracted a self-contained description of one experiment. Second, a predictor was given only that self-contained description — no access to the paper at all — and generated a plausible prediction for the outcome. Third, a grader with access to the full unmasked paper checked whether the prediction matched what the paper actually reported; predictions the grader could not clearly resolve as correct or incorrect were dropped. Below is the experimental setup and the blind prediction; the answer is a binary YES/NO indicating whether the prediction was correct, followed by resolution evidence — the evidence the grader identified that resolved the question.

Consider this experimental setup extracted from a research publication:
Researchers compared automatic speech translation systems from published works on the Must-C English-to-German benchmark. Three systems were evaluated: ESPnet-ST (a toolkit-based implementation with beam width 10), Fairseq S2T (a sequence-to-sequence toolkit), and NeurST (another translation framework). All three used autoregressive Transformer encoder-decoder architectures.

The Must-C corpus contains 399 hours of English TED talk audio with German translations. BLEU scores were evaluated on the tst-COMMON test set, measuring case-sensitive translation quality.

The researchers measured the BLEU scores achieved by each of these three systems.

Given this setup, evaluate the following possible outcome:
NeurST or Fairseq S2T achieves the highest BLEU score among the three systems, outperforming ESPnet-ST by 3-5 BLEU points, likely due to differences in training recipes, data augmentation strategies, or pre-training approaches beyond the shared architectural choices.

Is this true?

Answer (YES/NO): NO